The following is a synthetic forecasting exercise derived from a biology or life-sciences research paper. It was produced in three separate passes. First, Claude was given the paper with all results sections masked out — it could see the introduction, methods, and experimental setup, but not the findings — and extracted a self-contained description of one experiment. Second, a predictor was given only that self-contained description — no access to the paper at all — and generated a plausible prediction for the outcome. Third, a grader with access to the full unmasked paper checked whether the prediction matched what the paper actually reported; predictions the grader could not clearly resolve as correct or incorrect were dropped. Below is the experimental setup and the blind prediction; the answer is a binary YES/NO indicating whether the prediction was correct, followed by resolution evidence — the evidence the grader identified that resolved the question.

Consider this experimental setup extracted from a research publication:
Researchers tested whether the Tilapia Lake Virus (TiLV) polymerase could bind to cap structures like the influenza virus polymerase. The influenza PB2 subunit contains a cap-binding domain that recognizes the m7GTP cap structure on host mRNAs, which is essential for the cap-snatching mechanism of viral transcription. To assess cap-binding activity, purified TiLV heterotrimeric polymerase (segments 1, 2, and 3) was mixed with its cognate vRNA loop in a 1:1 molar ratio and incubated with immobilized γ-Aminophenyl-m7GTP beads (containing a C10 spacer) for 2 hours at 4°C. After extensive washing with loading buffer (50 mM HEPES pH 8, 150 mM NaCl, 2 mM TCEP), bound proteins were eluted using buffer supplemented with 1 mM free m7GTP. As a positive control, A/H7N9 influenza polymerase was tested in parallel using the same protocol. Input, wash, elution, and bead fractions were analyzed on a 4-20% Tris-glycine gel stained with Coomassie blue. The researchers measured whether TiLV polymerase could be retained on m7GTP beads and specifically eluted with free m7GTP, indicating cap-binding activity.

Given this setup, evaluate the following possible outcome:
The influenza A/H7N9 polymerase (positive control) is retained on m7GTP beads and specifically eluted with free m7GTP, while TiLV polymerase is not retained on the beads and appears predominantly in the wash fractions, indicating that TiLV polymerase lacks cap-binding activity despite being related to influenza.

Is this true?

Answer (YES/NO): YES